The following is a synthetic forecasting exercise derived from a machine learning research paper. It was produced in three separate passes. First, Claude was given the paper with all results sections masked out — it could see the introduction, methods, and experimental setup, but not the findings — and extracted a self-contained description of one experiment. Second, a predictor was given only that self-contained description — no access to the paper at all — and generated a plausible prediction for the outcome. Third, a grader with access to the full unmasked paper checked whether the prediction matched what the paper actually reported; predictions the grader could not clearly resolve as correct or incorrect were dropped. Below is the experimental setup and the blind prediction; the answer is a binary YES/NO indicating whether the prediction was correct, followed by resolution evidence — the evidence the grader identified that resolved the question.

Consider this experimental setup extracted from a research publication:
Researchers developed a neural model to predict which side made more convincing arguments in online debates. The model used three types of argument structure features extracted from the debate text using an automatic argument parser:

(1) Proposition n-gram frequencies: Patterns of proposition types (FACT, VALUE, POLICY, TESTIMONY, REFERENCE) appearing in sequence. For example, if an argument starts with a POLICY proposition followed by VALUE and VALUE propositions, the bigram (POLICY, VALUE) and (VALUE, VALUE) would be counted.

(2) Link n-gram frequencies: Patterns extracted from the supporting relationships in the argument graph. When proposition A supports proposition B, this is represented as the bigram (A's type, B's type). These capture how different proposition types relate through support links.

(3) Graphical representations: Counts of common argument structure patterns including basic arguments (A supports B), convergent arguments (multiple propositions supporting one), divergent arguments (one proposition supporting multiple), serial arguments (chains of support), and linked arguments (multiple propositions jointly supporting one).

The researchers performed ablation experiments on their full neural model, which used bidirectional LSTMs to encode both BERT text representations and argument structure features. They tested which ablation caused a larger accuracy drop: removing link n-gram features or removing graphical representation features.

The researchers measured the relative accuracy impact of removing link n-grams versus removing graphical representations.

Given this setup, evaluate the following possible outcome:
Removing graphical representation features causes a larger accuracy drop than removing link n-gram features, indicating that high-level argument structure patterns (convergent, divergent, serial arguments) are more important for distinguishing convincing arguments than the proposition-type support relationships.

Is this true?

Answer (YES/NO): NO